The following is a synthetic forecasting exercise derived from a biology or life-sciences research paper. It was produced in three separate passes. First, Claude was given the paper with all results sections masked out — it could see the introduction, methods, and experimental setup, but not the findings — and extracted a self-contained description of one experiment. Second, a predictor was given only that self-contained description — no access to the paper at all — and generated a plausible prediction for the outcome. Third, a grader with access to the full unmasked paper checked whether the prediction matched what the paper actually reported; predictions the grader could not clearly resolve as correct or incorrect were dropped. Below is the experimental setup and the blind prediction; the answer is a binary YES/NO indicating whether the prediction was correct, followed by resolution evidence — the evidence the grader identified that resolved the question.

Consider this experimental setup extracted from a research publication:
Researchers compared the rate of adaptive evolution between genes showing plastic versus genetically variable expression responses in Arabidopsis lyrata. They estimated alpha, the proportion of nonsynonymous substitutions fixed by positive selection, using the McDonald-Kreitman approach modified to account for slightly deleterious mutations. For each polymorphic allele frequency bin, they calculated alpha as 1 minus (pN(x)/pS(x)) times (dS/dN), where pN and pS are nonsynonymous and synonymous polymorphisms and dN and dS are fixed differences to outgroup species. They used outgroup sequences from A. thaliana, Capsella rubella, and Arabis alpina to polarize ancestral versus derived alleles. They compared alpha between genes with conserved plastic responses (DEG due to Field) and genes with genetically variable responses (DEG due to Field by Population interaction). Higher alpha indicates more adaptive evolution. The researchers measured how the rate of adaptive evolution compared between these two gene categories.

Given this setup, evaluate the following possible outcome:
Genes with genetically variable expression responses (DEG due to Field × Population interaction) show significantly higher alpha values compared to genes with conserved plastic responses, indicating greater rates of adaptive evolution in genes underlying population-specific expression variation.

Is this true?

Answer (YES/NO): NO